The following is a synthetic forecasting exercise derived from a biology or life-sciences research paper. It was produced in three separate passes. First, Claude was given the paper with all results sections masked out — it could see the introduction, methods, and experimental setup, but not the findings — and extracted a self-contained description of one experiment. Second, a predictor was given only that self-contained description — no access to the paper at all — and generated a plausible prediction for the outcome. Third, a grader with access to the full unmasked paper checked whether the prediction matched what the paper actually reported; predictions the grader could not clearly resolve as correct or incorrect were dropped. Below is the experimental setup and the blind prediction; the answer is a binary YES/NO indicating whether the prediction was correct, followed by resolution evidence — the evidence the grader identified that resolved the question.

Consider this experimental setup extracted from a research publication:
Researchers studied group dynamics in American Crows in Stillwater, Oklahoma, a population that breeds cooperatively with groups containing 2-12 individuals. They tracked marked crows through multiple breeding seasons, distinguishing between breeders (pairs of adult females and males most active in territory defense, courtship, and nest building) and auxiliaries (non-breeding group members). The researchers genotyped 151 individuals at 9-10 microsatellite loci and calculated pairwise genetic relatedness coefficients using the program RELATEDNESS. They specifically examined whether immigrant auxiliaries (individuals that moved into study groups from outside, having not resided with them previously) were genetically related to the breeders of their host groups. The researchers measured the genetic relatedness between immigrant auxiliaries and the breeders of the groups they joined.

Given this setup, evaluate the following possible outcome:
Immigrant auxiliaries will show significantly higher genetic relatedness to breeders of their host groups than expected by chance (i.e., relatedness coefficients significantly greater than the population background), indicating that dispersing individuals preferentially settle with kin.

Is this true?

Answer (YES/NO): NO